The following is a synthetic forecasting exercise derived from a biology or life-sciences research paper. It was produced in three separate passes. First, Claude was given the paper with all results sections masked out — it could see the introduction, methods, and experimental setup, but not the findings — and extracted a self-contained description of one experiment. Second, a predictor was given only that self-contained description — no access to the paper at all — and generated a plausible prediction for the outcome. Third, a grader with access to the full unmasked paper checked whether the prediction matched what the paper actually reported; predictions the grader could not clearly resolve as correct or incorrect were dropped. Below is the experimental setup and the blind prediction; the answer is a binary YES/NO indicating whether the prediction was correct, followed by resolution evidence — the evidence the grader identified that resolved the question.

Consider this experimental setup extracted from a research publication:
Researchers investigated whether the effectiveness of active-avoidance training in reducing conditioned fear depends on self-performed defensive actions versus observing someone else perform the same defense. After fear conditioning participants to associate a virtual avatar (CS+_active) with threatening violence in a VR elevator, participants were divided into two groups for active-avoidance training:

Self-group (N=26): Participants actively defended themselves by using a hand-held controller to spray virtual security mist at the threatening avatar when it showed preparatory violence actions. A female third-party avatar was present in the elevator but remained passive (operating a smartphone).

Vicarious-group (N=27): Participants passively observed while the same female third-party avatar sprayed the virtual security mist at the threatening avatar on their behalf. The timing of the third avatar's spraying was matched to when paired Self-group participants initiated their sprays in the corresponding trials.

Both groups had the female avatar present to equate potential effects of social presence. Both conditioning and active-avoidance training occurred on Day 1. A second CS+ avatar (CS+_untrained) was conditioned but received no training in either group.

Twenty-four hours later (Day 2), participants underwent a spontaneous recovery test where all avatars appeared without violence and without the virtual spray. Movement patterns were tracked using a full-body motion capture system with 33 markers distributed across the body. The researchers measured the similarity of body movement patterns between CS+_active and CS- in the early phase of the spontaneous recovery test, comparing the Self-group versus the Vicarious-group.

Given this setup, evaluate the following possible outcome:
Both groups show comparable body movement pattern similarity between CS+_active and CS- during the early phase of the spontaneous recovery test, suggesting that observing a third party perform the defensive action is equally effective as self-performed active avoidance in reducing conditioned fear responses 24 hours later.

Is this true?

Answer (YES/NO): NO